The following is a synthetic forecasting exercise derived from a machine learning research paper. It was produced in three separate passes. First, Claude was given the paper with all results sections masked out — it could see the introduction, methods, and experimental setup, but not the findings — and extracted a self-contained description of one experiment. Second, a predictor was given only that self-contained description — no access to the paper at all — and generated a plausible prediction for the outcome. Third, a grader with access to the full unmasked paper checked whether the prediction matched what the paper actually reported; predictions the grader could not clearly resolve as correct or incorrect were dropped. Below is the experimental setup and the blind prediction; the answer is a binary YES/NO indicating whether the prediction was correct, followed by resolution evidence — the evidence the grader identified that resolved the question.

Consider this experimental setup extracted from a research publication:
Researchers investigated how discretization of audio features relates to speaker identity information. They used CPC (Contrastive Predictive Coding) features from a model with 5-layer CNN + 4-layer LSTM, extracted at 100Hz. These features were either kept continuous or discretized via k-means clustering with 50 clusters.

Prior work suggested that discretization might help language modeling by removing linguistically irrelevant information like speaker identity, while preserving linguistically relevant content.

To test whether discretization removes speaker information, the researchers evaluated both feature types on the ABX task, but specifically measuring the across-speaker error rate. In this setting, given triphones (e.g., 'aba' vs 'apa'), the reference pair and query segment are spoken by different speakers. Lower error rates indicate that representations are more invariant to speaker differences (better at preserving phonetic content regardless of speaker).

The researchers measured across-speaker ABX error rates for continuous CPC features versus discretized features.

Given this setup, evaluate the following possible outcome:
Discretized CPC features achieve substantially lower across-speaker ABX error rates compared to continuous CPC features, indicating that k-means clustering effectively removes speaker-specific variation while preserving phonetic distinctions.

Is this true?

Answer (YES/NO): NO